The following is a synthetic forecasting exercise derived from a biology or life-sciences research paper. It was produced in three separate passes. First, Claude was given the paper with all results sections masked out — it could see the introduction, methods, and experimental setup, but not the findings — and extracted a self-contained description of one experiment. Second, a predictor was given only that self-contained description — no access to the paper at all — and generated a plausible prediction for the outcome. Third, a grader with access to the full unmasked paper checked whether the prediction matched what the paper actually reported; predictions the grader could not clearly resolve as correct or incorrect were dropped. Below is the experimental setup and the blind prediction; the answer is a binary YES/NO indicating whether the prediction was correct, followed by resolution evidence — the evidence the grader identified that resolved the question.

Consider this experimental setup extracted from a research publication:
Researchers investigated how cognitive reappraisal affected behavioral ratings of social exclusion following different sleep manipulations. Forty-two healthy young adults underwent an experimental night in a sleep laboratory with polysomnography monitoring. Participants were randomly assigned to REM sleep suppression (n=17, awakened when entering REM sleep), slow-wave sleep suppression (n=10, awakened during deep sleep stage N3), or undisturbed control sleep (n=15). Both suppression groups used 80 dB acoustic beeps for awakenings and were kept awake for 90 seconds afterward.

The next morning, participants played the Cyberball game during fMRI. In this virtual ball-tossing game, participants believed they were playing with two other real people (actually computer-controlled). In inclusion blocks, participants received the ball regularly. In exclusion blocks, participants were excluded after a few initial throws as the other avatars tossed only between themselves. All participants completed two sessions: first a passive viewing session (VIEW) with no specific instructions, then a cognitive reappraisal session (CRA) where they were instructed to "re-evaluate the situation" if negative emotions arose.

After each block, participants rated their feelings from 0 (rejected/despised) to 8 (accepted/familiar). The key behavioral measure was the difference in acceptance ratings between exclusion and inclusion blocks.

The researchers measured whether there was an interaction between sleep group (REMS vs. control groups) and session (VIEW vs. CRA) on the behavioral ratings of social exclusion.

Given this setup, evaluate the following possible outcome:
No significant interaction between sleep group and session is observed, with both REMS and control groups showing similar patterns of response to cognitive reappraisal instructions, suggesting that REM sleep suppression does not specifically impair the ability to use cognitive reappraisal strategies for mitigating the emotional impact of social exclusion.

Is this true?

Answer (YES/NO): YES